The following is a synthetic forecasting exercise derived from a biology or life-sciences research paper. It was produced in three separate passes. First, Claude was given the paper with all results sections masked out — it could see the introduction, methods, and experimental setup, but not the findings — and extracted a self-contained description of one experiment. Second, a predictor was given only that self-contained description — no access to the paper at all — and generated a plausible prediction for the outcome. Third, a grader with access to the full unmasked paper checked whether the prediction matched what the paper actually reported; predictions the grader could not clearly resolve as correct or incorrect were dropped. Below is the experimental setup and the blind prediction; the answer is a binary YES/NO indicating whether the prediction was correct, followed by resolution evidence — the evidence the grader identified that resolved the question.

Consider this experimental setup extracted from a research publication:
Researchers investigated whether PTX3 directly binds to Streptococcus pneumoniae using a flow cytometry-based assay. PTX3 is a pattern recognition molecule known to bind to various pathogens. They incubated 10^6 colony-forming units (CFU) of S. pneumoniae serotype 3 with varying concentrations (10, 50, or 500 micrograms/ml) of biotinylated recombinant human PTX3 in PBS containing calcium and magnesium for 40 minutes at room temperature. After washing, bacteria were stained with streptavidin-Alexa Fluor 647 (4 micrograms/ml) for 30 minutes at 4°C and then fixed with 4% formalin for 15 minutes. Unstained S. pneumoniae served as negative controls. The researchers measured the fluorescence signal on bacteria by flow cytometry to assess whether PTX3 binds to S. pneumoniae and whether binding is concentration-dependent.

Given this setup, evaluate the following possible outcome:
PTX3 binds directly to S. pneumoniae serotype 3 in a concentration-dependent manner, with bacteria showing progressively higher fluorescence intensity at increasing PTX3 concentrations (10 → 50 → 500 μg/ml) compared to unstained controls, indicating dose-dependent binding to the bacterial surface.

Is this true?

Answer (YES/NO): NO